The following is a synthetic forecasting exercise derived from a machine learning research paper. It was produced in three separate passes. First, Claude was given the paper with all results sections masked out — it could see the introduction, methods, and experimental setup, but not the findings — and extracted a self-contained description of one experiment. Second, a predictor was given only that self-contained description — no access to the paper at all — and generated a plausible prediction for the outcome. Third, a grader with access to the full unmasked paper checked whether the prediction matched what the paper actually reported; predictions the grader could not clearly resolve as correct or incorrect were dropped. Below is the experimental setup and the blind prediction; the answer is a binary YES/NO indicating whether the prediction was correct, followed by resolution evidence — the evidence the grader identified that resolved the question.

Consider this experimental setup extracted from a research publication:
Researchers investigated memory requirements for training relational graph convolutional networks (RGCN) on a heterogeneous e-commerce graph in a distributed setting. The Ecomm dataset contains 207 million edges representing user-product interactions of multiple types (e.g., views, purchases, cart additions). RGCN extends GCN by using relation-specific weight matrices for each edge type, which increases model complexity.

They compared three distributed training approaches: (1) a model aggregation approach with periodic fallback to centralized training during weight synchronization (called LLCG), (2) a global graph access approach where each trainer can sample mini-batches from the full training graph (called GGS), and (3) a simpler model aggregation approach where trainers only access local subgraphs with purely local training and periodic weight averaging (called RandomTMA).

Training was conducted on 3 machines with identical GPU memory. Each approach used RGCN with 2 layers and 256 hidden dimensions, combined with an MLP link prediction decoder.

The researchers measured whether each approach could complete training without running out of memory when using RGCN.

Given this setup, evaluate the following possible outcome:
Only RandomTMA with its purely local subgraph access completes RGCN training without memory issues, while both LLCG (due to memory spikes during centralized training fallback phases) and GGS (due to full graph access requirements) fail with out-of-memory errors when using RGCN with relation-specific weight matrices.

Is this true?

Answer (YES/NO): NO